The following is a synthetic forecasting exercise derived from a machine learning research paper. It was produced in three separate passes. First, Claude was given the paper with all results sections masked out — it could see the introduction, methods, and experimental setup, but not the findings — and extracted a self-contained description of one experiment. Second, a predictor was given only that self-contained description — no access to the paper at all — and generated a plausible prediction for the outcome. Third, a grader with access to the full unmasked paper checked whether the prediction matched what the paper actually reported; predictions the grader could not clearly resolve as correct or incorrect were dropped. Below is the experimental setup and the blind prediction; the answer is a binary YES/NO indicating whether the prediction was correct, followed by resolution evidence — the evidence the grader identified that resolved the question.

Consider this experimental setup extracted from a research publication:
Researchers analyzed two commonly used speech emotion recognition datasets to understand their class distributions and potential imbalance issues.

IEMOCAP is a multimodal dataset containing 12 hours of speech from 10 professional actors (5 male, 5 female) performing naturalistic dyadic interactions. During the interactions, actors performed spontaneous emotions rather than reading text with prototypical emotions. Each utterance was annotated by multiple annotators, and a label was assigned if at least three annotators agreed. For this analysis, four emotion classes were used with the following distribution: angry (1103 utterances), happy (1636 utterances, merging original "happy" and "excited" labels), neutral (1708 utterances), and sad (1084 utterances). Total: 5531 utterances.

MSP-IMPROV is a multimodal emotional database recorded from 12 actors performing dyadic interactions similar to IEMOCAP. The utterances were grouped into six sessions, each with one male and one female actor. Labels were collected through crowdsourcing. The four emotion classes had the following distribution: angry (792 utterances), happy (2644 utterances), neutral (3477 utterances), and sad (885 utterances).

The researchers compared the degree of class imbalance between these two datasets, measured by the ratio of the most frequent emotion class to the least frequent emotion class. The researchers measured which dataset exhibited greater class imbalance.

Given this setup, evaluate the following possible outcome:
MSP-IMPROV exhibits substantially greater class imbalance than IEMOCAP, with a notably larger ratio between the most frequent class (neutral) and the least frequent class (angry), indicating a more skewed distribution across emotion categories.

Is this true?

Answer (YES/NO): YES